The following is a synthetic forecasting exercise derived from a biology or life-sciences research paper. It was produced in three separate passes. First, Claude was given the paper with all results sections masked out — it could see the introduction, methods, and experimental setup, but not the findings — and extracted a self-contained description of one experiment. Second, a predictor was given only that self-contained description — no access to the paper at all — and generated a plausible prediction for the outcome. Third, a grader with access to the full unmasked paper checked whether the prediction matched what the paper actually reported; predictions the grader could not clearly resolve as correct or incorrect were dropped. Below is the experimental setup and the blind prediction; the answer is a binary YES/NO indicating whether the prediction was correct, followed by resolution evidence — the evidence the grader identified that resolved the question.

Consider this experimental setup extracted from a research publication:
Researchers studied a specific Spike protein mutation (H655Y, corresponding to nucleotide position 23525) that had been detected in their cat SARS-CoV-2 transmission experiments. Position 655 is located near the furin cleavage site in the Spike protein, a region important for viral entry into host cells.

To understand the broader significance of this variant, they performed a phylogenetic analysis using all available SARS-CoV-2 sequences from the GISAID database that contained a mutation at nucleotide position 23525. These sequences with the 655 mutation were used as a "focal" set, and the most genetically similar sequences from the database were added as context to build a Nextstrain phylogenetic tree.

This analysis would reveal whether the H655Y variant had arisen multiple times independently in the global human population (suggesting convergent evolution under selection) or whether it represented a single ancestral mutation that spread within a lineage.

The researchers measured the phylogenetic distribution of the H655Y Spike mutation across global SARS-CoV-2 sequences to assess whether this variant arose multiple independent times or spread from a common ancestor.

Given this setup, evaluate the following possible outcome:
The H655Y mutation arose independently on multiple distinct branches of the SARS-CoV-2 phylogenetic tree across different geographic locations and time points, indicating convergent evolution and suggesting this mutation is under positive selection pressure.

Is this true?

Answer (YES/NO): YES